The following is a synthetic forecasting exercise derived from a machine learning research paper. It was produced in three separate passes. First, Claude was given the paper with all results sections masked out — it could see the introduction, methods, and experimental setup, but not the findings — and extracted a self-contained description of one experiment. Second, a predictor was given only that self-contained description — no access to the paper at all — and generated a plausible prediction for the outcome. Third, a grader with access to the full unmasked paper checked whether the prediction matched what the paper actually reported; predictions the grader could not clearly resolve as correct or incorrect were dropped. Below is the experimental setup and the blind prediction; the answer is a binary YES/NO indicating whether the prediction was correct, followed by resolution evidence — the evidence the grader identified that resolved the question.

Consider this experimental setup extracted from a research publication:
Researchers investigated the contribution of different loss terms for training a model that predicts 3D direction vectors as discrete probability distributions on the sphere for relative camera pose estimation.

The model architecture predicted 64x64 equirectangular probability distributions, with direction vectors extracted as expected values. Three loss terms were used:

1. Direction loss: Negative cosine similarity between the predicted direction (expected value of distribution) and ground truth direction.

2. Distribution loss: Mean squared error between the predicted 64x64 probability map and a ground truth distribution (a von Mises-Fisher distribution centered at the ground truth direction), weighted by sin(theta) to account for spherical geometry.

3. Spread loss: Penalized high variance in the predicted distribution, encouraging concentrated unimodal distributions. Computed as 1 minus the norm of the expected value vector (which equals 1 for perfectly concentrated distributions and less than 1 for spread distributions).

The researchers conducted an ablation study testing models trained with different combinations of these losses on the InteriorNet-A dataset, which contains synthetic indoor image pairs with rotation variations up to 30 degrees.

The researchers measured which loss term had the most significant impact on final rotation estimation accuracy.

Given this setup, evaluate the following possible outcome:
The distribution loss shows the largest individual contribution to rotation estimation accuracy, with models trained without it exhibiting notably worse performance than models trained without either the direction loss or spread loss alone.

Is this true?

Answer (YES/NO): YES